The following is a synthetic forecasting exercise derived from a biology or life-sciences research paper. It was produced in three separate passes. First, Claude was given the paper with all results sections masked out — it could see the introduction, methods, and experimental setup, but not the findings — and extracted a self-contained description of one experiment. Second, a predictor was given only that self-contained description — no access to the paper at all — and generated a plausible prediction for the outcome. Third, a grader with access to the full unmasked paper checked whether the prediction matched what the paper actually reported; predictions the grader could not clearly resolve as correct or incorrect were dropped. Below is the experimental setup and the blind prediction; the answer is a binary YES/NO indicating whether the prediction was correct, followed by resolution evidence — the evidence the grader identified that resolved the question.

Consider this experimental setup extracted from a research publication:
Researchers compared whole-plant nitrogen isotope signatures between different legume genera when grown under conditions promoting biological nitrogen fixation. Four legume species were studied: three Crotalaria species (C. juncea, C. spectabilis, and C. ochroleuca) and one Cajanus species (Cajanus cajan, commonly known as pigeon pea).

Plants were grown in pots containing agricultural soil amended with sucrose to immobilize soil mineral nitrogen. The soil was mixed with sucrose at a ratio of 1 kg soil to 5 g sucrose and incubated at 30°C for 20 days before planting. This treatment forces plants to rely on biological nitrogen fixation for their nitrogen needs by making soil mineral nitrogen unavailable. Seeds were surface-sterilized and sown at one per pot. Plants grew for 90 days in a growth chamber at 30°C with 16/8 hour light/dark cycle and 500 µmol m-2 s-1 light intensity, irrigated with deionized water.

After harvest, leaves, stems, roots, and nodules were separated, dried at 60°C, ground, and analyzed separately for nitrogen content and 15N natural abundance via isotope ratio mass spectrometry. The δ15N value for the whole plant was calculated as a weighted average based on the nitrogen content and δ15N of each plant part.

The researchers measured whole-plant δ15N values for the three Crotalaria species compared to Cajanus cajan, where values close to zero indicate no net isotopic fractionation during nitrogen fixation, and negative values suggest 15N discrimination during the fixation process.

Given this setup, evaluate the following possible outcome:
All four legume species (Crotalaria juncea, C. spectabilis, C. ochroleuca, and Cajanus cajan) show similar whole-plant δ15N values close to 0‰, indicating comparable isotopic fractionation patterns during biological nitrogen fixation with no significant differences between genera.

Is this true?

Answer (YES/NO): NO